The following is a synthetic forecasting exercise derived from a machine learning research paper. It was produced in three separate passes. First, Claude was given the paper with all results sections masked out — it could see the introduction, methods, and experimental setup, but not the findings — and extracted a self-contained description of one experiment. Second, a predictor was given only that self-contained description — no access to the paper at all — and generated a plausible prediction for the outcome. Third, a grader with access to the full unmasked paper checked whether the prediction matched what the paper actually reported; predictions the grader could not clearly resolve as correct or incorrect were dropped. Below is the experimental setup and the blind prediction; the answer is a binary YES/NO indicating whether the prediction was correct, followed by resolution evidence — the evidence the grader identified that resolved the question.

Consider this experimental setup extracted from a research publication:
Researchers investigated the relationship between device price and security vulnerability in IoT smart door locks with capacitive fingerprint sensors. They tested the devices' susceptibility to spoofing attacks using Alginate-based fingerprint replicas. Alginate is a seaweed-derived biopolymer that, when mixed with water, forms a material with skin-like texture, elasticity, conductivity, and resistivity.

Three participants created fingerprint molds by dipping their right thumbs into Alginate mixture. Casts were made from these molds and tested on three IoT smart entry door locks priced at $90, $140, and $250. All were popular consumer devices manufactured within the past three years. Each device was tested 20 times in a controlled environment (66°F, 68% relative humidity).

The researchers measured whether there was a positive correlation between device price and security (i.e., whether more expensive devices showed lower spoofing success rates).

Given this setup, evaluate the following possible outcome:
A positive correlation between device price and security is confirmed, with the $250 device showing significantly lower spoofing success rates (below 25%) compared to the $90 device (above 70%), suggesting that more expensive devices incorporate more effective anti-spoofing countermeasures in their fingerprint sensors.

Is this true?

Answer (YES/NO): NO